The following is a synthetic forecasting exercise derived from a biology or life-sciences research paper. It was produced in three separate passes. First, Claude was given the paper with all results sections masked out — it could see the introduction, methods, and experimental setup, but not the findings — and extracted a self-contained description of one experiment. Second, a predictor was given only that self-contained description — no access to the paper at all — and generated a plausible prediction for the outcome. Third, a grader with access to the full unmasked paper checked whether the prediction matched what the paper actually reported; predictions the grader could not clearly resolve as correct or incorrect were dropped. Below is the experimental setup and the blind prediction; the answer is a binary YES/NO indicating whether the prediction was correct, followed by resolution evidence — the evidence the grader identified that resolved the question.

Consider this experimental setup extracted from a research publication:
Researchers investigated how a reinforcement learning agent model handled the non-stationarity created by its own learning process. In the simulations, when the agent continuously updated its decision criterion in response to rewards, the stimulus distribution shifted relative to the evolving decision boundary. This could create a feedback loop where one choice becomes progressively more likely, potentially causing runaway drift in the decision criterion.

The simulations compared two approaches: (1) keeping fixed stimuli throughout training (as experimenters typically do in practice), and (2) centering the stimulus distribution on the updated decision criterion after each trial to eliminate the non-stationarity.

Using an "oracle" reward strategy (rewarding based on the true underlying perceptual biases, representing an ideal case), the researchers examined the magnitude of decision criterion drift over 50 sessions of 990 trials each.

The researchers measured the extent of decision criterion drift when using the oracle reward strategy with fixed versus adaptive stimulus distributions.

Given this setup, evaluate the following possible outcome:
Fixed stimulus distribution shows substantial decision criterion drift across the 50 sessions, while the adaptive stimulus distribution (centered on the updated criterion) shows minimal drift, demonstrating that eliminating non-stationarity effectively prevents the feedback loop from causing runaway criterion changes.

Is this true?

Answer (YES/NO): NO